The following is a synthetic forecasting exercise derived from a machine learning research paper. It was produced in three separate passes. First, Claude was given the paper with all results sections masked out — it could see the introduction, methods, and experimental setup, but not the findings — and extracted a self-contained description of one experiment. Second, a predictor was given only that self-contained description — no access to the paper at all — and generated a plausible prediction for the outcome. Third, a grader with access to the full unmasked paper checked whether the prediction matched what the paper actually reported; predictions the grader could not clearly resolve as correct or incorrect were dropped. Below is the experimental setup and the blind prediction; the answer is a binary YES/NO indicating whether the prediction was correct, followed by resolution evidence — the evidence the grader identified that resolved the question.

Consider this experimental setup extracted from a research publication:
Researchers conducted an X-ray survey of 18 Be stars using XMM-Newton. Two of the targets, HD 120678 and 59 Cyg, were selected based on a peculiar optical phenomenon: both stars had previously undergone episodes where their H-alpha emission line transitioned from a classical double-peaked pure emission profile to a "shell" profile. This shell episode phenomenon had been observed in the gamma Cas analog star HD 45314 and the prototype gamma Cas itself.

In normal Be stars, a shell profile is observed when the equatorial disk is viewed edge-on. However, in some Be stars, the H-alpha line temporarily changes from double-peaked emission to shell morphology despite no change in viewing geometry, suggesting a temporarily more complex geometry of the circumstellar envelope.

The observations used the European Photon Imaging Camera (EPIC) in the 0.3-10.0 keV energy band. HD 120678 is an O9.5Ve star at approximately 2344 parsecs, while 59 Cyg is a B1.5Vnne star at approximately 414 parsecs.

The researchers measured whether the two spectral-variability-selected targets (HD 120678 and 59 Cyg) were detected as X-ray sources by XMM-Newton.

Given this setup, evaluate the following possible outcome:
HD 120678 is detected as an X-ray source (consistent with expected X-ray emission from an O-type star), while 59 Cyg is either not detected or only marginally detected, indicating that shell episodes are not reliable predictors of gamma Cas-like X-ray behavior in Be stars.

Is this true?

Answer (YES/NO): NO